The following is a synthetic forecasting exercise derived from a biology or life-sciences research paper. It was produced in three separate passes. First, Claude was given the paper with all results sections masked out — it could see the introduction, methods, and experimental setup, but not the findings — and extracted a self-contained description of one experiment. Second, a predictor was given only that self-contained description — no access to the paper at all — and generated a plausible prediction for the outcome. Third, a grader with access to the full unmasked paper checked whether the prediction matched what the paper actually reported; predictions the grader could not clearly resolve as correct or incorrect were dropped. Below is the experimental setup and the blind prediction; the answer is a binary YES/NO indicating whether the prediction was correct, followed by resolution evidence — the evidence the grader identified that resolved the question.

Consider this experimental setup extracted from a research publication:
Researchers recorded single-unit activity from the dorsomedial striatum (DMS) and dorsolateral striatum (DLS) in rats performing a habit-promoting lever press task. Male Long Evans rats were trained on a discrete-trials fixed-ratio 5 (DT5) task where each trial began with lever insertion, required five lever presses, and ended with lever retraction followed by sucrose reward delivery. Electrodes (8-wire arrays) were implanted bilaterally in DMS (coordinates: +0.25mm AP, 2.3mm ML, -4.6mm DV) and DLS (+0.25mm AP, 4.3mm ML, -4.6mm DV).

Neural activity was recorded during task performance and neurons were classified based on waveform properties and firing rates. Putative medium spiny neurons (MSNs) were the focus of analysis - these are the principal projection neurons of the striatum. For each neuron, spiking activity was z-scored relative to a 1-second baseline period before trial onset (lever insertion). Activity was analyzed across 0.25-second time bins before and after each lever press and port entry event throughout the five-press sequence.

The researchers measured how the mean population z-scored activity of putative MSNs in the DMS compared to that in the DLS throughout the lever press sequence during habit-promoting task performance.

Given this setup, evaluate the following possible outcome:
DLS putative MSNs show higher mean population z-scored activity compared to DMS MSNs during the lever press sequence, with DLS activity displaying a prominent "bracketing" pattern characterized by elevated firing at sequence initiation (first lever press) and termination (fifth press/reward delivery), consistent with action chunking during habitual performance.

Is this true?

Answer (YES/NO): NO